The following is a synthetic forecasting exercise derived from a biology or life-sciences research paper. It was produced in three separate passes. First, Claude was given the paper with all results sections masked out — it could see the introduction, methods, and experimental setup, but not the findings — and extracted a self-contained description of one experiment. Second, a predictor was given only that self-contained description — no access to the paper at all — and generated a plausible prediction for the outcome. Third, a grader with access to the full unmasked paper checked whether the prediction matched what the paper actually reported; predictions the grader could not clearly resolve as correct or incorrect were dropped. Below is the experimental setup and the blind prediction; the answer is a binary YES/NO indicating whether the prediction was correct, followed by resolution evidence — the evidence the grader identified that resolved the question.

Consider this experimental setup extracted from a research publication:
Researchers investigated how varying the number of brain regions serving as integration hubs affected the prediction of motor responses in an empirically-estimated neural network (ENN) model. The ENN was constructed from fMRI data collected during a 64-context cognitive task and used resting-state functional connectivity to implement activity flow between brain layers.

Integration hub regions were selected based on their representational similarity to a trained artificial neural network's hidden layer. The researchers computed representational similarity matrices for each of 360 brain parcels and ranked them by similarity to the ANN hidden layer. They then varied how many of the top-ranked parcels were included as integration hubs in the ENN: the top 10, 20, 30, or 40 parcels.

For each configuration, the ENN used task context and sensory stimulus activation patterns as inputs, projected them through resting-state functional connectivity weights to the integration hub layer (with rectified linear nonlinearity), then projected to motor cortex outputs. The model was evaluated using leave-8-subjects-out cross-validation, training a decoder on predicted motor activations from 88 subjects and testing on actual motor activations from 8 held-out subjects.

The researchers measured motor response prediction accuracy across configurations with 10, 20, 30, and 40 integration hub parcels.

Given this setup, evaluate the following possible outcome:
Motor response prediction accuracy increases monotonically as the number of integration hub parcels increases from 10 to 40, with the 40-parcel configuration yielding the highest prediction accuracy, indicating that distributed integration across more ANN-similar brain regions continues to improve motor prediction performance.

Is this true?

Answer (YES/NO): NO